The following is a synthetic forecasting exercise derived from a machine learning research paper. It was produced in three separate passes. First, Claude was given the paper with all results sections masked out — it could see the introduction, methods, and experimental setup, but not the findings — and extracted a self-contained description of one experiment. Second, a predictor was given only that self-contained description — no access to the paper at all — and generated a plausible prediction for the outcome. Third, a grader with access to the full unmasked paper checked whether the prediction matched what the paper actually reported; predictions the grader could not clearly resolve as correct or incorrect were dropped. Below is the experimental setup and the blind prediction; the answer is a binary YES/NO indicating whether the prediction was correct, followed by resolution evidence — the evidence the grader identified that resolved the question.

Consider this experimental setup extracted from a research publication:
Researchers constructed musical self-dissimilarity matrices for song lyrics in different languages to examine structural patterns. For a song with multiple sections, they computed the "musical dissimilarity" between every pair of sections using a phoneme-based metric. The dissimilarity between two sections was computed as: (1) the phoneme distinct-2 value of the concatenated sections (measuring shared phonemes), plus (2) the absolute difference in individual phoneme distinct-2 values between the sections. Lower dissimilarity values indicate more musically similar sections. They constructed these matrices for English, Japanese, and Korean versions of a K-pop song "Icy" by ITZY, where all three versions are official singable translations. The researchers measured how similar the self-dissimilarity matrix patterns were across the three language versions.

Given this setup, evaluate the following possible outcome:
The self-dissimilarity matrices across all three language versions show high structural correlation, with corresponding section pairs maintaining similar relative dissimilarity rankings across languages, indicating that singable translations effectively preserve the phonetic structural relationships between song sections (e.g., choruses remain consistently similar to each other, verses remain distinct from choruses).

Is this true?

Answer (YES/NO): YES